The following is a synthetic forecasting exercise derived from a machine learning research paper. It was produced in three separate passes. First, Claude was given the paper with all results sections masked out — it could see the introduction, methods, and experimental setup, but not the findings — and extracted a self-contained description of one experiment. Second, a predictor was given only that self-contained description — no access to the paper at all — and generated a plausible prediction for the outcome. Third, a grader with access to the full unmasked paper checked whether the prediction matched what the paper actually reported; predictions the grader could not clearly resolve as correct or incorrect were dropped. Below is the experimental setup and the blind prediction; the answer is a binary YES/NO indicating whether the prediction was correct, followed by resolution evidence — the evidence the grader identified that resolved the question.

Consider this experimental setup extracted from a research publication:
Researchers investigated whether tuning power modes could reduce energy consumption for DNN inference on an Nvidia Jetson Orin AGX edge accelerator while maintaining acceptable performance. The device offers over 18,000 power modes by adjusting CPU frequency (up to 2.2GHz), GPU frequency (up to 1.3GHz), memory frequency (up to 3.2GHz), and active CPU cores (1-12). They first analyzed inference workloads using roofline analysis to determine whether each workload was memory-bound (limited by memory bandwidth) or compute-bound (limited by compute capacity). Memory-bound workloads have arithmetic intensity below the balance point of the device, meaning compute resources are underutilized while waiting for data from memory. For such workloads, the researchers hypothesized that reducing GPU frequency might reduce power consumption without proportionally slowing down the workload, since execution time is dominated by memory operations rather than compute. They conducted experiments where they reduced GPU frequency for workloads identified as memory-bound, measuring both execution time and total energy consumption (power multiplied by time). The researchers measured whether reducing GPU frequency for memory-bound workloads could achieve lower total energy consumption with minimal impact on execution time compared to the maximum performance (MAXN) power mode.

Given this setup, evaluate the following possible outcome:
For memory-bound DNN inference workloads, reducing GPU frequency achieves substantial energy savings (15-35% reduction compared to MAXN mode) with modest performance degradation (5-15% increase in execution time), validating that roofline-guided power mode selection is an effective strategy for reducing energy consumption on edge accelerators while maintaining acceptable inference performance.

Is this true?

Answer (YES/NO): NO